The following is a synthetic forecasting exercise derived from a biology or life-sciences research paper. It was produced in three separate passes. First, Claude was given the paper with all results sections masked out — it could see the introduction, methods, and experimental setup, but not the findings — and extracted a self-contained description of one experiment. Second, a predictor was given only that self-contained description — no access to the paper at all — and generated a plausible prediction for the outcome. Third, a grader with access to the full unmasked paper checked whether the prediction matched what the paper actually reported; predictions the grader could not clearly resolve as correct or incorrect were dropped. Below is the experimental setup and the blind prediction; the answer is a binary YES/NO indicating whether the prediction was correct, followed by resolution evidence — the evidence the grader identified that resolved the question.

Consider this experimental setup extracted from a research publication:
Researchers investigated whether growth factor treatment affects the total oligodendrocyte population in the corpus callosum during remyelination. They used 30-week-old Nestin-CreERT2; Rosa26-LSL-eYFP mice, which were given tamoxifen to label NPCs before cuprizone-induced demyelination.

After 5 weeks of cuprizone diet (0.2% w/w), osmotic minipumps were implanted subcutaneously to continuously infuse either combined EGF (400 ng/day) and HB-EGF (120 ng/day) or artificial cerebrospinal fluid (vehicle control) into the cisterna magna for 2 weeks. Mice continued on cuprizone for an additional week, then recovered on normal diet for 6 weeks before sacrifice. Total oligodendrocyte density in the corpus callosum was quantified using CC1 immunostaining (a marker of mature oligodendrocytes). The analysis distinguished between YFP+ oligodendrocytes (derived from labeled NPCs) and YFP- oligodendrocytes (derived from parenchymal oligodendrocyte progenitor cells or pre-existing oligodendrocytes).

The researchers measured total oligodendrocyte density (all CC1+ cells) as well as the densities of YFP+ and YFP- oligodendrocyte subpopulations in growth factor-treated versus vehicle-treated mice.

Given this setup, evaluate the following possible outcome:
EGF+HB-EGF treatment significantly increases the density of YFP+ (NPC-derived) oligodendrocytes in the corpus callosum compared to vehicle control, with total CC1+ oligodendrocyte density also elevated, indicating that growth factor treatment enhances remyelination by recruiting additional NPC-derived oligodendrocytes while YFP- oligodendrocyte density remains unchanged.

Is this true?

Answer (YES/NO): NO